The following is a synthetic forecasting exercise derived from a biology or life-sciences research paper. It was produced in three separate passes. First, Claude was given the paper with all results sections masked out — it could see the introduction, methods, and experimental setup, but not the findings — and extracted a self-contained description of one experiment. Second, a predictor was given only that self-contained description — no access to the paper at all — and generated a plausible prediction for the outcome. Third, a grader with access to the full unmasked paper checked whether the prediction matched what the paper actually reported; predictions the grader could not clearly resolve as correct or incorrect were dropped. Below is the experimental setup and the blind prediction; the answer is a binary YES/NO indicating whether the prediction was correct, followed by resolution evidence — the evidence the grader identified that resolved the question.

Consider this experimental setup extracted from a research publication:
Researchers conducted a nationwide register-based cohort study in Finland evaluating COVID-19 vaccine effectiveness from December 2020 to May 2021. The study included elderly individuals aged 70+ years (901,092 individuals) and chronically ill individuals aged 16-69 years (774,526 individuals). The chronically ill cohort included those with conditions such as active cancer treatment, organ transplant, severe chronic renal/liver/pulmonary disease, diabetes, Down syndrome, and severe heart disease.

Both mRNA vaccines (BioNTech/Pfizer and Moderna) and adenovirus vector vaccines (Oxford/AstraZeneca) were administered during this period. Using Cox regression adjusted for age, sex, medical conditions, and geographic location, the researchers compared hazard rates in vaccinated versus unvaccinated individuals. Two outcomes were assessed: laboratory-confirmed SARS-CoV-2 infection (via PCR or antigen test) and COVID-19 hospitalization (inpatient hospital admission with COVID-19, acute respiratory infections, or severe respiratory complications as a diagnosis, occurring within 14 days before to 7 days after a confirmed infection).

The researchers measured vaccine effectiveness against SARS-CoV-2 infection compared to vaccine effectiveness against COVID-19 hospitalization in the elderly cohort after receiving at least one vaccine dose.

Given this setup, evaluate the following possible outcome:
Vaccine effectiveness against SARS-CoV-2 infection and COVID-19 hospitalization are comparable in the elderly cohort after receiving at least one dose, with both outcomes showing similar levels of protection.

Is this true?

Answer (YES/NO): NO